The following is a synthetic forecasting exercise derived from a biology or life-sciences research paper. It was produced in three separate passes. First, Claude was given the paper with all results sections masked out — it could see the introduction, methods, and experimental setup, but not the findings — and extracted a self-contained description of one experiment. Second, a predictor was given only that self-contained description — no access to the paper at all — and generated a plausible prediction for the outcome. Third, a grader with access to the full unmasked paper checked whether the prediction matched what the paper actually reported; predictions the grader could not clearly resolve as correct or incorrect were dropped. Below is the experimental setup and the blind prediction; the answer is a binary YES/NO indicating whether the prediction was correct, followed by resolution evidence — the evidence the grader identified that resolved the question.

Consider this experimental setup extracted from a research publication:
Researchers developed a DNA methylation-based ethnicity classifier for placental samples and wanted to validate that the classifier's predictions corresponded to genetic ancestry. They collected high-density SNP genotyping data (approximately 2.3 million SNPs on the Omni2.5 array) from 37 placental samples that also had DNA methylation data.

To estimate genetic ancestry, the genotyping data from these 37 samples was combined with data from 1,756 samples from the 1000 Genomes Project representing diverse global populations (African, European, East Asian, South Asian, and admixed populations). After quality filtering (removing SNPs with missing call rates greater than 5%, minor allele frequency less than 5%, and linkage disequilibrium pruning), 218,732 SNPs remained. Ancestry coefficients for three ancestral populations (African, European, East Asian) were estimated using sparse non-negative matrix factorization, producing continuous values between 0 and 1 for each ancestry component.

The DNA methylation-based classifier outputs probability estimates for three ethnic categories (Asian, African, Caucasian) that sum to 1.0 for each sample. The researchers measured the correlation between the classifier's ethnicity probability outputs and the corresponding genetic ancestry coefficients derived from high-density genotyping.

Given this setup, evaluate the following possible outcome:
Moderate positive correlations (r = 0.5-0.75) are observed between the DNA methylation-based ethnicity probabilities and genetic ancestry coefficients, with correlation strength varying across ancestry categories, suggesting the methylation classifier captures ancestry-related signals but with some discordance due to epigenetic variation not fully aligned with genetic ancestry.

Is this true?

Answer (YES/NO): NO